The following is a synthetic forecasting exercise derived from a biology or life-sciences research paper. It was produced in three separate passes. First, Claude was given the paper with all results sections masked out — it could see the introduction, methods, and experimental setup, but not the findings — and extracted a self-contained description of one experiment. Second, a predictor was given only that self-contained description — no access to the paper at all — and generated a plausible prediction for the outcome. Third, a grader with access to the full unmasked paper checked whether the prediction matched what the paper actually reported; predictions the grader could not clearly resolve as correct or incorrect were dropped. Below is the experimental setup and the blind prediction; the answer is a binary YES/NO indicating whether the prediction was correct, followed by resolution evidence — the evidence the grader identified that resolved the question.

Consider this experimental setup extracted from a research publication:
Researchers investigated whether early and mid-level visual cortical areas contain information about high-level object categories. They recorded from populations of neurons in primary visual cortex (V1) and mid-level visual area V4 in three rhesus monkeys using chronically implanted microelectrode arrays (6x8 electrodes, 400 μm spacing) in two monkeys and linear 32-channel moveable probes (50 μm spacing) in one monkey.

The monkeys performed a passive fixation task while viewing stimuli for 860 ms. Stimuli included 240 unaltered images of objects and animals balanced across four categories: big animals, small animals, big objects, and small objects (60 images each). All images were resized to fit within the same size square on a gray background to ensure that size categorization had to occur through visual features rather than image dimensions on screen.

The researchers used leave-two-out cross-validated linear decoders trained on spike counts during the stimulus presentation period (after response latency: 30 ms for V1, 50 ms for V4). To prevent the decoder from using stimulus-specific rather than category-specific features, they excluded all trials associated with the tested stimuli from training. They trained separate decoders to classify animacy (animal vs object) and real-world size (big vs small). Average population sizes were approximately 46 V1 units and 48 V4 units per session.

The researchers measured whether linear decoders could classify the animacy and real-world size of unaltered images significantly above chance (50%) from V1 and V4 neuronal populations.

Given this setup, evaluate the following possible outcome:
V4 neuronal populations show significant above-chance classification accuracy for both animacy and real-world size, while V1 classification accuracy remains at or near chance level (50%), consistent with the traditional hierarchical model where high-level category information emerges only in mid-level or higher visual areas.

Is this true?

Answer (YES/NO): NO